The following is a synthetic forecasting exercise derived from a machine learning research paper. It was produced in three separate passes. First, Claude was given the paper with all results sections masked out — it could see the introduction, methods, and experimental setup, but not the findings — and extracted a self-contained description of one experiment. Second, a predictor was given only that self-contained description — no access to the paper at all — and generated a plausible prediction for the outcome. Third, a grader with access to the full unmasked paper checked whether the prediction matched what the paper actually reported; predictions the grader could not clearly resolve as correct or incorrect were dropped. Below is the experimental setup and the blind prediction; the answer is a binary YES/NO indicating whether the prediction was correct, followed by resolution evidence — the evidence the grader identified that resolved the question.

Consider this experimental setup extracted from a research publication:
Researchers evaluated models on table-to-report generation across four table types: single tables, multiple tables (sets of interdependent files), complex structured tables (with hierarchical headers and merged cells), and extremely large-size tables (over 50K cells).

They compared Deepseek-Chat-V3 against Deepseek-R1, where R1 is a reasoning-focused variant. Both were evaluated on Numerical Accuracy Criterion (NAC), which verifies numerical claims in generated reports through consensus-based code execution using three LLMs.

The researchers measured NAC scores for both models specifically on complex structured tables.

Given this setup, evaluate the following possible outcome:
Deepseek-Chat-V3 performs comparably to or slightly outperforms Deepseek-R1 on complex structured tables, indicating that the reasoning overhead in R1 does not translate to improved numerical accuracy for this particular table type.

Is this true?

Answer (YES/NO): NO